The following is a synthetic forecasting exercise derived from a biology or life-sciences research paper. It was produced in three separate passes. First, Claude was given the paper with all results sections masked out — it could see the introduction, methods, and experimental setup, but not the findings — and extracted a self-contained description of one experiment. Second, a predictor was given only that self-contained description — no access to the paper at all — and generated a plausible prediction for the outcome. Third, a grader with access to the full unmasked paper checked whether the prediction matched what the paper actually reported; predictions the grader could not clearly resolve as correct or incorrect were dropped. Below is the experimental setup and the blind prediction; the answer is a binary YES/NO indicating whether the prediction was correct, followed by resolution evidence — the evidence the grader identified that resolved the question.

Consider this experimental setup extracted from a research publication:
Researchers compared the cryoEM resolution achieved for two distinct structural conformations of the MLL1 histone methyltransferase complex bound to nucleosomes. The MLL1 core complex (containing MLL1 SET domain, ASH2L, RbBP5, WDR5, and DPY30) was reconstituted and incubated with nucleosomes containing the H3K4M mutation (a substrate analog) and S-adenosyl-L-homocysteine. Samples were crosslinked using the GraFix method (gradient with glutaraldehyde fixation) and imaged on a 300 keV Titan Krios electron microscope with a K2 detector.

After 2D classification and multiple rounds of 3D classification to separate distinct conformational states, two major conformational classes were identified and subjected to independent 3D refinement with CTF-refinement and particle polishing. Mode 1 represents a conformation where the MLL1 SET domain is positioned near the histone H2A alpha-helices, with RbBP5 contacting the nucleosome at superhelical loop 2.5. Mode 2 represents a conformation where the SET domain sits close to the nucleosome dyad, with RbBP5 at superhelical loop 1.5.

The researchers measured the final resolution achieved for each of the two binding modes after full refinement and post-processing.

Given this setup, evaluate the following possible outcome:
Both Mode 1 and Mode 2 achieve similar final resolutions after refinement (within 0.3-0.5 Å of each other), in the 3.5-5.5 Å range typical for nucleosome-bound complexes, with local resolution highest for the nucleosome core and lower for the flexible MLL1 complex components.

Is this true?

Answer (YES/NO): NO